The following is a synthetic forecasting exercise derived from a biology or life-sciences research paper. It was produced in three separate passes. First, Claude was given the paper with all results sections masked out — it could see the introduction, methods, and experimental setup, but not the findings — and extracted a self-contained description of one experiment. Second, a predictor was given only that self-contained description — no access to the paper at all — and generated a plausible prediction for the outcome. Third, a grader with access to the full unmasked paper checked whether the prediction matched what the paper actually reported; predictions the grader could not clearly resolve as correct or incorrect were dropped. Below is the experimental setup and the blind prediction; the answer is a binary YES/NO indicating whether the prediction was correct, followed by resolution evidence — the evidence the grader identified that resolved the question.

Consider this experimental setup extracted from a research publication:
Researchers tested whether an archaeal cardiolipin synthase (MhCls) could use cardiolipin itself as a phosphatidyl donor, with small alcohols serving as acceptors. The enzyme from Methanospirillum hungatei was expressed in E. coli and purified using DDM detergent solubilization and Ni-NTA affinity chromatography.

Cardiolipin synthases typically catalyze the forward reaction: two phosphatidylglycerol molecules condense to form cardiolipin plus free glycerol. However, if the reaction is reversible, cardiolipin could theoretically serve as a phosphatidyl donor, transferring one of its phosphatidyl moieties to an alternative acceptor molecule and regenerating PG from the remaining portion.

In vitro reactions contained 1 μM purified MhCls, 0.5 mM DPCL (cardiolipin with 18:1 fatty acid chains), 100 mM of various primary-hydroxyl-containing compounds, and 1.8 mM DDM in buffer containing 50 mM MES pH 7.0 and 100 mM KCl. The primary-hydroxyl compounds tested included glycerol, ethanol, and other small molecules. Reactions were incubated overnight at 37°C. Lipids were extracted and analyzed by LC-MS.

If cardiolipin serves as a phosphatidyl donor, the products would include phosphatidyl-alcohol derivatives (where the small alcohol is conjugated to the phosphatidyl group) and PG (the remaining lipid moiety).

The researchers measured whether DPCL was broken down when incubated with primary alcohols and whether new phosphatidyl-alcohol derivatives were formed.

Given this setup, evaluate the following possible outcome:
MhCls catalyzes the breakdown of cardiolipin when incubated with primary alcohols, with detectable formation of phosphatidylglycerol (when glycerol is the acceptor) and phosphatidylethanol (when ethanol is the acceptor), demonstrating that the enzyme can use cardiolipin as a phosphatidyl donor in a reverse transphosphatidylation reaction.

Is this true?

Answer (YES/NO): NO